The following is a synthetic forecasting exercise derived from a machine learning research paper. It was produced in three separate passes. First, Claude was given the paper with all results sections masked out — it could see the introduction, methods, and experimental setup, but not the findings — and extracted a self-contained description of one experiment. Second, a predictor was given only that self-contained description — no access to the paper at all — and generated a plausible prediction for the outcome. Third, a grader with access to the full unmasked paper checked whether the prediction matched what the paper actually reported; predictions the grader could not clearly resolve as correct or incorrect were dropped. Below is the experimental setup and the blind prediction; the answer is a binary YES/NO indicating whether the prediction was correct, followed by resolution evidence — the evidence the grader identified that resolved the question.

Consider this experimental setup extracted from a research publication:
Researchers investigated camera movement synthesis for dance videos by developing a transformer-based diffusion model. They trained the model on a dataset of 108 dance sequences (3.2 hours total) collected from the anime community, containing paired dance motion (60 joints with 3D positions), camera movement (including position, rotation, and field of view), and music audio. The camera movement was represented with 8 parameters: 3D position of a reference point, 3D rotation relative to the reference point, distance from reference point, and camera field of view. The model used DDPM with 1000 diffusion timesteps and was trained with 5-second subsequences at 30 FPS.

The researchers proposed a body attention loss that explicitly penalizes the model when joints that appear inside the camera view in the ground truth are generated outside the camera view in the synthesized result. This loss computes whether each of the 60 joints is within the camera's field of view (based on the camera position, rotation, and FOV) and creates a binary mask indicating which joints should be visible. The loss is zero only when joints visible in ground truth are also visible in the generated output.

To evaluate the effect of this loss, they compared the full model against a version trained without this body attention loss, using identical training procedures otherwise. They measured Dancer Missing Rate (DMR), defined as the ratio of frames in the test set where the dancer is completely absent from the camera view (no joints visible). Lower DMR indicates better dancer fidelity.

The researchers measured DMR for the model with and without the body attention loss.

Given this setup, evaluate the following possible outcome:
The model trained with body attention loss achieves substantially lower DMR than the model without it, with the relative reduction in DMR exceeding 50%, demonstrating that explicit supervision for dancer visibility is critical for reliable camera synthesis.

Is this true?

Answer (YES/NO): YES